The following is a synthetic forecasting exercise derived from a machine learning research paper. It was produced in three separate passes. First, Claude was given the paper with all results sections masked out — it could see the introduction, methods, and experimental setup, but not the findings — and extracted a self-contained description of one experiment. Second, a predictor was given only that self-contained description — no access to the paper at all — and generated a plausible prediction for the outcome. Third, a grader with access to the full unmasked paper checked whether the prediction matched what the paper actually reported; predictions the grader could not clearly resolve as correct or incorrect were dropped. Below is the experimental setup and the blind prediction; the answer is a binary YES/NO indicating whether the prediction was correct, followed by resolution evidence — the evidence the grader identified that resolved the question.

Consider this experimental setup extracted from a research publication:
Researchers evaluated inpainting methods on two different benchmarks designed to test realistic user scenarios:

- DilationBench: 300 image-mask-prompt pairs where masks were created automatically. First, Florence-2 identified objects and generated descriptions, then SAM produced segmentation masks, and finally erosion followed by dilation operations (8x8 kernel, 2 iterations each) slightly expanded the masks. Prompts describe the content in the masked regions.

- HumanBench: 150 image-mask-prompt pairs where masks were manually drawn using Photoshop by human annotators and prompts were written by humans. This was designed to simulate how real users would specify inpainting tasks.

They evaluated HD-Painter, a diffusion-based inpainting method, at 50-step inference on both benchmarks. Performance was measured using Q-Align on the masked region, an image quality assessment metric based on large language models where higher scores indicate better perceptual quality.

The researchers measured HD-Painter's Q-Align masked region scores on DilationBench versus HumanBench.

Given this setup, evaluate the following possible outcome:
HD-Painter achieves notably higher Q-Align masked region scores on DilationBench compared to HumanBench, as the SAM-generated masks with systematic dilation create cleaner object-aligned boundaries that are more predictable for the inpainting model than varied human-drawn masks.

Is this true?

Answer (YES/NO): NO